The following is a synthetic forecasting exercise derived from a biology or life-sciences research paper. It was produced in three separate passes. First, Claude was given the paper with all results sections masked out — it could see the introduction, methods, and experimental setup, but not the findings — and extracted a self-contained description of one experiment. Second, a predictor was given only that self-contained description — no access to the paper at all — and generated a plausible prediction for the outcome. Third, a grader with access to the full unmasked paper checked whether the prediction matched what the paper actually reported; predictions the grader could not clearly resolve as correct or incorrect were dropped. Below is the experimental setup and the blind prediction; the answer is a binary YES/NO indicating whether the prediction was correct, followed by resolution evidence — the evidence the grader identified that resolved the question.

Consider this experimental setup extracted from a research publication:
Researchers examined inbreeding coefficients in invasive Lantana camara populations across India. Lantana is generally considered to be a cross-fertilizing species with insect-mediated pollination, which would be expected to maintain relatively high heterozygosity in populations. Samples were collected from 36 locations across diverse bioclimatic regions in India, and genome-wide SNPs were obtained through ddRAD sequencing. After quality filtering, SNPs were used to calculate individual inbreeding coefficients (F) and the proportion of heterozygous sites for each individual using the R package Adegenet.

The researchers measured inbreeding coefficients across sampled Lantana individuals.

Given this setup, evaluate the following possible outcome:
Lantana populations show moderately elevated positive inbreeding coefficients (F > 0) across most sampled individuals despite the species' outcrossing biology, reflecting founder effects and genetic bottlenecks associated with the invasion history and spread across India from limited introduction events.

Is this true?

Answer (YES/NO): NO